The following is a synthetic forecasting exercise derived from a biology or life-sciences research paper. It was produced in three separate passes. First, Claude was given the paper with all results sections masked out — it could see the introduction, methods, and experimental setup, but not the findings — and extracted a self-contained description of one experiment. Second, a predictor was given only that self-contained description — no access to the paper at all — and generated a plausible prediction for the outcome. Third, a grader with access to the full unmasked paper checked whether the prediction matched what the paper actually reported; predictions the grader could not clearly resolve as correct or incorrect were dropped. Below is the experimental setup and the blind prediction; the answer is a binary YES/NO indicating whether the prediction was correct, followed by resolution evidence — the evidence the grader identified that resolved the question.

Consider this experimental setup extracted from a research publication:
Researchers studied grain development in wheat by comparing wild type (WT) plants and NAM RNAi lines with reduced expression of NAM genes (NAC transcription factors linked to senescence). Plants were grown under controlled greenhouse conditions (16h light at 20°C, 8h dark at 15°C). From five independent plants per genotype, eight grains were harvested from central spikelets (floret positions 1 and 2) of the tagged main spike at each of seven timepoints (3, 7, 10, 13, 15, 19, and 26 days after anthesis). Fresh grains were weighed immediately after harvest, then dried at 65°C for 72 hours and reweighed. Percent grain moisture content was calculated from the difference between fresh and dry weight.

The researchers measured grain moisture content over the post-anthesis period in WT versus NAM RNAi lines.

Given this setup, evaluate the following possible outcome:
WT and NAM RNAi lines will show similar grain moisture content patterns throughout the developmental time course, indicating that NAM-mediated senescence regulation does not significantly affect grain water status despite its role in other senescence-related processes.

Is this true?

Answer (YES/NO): YES